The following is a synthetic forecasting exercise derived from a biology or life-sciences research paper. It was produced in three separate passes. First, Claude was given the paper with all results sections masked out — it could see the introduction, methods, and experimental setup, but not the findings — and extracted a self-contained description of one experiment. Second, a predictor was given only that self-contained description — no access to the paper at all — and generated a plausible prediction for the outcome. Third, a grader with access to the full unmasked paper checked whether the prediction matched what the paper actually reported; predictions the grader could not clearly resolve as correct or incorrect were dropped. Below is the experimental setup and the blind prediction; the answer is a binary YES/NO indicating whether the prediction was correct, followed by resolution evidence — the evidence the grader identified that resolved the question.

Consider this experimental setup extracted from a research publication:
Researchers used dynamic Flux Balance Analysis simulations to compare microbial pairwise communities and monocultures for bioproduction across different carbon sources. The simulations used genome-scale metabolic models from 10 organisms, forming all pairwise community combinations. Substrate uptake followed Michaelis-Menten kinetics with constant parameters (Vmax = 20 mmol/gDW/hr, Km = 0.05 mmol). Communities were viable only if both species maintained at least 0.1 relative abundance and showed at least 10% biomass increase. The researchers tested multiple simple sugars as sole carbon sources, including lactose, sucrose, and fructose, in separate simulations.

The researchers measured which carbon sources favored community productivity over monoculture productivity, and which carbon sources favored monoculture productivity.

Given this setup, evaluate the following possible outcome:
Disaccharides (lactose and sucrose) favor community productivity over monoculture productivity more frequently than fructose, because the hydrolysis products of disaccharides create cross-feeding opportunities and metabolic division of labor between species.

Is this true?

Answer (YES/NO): YES